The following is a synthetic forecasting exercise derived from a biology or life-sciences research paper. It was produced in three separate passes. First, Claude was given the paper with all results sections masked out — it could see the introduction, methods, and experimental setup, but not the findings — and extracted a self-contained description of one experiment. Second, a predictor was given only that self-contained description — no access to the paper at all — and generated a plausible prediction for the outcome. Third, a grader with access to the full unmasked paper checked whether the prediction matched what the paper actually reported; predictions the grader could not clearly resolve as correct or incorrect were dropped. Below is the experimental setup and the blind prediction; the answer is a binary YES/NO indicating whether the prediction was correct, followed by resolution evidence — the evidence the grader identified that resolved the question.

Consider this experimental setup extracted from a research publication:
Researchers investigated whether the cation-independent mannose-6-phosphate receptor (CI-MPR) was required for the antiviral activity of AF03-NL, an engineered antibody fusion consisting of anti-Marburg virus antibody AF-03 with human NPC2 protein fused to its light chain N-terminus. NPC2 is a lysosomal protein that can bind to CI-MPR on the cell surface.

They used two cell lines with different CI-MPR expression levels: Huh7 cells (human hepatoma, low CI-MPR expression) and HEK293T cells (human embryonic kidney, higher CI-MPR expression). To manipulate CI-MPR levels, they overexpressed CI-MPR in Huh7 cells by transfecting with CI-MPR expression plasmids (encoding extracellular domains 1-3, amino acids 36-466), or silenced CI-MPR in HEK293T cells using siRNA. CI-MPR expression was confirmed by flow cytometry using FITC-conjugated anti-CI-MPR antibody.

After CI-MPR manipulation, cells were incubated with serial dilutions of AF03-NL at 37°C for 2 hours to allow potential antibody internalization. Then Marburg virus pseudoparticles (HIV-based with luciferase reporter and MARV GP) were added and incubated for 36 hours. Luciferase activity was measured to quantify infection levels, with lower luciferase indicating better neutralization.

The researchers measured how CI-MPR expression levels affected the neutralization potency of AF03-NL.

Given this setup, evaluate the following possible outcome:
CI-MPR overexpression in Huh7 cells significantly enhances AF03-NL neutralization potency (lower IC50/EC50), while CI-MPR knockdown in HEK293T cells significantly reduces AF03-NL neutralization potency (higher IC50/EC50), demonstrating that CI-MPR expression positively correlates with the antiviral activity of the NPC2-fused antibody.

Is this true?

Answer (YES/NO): YES